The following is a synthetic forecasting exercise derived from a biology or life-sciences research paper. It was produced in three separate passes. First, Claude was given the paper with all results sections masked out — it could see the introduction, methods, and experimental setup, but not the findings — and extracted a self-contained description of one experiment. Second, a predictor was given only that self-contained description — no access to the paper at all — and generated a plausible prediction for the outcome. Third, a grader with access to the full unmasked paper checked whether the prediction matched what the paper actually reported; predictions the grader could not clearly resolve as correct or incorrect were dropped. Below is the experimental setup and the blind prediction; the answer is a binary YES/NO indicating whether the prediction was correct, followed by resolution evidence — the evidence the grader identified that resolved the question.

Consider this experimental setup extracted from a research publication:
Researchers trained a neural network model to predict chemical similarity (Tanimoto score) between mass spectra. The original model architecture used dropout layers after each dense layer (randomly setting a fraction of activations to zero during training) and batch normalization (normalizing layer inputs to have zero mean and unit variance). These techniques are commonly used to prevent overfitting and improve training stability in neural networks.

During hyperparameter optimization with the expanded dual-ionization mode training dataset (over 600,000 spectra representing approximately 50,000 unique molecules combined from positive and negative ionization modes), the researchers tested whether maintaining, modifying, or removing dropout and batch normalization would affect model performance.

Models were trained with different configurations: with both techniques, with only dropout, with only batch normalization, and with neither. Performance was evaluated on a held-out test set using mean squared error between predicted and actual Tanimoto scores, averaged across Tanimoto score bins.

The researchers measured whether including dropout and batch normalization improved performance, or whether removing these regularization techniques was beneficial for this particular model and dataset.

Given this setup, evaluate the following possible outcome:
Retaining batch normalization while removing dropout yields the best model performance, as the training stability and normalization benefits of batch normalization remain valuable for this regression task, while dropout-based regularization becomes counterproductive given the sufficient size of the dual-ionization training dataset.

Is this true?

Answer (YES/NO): NO